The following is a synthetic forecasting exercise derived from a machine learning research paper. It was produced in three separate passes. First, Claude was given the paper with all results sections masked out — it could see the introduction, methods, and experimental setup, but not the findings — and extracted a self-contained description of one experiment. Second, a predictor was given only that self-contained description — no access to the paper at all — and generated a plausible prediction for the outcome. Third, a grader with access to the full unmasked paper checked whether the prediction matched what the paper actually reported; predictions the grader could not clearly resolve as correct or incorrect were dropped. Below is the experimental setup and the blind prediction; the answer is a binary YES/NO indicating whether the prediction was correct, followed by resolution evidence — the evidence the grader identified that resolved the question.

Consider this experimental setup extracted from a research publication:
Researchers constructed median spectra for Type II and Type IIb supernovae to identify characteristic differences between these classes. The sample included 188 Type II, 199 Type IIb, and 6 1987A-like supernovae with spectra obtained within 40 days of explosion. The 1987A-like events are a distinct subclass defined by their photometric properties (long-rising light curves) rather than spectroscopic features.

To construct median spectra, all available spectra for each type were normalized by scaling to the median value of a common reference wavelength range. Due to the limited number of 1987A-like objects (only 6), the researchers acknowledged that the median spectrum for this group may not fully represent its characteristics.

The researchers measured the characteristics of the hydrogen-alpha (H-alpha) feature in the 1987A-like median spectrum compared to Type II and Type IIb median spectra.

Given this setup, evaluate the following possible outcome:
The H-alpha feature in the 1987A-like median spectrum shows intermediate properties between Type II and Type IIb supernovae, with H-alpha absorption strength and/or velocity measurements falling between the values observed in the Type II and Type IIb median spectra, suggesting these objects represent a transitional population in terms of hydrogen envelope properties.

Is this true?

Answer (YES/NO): NO